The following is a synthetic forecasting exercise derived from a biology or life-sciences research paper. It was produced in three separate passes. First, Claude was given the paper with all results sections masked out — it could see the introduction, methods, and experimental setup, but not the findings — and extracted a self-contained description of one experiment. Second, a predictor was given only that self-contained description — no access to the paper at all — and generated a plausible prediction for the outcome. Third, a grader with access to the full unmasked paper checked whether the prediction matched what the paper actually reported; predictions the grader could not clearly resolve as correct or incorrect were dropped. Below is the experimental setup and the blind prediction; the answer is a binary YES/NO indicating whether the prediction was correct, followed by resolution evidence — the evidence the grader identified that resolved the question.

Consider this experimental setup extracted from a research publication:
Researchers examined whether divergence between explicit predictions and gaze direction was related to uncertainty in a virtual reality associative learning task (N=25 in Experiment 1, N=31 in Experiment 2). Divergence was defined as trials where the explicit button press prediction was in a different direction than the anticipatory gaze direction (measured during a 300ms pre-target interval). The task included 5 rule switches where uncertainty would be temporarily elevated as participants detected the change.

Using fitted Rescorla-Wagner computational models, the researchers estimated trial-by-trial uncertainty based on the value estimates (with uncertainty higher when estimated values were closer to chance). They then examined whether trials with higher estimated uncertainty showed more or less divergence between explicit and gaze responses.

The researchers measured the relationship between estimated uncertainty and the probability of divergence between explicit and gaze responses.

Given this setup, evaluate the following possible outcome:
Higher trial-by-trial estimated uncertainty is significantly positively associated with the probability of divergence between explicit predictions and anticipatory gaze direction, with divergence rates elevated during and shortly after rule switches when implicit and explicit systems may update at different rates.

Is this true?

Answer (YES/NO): NO